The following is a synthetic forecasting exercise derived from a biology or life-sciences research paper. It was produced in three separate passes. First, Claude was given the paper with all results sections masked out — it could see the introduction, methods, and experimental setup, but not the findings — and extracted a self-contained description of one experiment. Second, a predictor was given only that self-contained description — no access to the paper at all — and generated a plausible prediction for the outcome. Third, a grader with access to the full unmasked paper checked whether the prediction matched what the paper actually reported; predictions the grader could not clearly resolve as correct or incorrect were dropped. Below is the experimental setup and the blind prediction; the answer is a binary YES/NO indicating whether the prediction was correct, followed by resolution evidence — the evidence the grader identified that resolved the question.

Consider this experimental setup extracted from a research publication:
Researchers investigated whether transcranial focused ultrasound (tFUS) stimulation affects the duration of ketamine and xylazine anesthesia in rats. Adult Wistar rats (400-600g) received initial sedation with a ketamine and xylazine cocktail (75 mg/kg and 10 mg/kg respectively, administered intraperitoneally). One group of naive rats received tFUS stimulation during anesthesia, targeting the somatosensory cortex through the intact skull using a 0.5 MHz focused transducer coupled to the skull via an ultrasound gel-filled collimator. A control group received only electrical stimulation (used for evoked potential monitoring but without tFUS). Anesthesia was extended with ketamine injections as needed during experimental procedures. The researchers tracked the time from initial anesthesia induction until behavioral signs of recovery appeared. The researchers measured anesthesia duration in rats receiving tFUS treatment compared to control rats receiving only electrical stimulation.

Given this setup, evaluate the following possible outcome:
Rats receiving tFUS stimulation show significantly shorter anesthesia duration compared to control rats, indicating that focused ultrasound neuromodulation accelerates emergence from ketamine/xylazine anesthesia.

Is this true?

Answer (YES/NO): YES